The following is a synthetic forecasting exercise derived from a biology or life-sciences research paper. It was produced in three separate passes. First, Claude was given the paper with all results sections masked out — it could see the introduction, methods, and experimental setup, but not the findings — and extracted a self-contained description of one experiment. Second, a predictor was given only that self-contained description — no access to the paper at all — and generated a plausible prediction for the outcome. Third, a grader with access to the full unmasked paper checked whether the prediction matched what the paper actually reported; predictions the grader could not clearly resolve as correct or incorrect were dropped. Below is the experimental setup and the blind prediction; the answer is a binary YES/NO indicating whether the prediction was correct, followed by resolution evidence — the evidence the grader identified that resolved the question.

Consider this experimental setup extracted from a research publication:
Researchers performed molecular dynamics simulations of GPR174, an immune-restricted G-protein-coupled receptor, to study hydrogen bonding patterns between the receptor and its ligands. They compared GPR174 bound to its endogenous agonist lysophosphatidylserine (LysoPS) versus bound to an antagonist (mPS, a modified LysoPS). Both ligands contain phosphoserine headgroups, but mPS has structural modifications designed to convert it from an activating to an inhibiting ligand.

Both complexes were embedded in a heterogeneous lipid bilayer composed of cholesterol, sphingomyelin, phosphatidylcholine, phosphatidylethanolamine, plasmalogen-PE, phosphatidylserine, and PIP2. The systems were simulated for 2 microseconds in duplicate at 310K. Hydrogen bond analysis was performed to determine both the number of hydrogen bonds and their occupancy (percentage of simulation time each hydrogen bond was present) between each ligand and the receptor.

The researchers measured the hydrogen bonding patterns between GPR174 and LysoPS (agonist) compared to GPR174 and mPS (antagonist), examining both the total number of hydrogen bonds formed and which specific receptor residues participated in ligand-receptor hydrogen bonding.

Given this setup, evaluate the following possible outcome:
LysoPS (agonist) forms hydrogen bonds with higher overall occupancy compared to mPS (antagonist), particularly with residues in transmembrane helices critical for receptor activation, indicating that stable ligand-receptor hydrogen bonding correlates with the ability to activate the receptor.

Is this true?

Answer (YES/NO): NO